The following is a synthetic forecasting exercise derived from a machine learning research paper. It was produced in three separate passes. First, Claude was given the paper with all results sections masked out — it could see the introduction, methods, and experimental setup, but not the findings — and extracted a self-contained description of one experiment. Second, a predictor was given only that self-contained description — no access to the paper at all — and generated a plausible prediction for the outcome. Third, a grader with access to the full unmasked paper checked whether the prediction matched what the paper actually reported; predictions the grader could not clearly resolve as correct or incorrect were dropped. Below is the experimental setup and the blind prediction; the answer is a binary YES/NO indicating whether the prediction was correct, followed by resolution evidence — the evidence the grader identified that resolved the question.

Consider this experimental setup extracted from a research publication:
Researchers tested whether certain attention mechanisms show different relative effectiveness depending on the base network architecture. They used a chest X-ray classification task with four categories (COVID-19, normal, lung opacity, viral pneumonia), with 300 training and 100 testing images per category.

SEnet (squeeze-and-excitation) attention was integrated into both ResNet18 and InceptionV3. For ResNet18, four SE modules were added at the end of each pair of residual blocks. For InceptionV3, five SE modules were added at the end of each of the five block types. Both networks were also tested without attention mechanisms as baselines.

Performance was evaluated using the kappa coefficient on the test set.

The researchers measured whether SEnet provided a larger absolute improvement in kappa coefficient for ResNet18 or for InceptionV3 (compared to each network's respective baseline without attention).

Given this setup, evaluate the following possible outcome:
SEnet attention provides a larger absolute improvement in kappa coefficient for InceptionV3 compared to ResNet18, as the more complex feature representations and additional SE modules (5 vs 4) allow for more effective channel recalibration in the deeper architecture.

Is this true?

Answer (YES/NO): NO